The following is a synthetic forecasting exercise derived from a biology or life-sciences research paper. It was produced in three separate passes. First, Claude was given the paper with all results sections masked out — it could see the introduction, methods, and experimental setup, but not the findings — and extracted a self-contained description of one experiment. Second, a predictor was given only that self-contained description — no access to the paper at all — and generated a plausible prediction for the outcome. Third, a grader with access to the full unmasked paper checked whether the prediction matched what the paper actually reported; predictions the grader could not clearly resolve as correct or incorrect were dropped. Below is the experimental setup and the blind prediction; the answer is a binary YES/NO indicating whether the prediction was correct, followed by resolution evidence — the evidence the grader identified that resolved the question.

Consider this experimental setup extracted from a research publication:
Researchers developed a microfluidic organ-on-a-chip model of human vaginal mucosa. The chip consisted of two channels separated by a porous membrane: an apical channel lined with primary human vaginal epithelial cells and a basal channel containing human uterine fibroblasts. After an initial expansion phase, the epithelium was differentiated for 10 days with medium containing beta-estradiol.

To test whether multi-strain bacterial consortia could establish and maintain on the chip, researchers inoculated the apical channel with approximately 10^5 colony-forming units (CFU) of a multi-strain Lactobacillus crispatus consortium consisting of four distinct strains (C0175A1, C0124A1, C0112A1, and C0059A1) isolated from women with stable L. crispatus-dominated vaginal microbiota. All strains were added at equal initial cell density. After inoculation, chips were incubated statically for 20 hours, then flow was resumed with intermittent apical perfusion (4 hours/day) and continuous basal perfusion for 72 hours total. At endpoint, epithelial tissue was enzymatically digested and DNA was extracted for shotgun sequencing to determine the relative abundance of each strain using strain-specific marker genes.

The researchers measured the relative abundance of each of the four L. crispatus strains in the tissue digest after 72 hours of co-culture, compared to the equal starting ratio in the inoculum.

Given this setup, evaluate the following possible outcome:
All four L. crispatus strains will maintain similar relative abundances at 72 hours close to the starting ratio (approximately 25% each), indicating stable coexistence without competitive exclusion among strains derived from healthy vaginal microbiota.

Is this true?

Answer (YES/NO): YES